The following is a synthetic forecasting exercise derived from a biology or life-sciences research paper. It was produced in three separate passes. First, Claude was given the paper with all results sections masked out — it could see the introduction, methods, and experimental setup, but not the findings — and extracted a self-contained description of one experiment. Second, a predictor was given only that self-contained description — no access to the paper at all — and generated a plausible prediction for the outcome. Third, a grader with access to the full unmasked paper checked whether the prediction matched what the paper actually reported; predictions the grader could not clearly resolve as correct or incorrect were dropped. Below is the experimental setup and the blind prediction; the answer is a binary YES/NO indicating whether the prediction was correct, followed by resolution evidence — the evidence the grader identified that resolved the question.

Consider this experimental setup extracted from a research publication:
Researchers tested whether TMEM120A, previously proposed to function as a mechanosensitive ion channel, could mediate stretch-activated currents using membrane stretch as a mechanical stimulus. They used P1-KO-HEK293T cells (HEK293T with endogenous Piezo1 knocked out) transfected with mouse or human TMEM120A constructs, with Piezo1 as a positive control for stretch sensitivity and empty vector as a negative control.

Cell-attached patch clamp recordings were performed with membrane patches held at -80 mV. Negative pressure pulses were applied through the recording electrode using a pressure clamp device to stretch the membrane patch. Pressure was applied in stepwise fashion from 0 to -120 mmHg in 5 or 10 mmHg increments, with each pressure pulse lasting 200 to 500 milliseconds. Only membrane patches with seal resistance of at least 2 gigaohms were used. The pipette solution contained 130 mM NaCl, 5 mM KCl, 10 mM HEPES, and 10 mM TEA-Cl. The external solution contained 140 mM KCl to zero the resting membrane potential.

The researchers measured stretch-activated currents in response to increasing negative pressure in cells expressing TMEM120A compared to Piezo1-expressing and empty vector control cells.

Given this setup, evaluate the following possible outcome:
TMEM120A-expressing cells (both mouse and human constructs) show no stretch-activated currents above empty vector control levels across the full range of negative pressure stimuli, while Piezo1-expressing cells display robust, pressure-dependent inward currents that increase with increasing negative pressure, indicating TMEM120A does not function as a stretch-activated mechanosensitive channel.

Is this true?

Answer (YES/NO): YES